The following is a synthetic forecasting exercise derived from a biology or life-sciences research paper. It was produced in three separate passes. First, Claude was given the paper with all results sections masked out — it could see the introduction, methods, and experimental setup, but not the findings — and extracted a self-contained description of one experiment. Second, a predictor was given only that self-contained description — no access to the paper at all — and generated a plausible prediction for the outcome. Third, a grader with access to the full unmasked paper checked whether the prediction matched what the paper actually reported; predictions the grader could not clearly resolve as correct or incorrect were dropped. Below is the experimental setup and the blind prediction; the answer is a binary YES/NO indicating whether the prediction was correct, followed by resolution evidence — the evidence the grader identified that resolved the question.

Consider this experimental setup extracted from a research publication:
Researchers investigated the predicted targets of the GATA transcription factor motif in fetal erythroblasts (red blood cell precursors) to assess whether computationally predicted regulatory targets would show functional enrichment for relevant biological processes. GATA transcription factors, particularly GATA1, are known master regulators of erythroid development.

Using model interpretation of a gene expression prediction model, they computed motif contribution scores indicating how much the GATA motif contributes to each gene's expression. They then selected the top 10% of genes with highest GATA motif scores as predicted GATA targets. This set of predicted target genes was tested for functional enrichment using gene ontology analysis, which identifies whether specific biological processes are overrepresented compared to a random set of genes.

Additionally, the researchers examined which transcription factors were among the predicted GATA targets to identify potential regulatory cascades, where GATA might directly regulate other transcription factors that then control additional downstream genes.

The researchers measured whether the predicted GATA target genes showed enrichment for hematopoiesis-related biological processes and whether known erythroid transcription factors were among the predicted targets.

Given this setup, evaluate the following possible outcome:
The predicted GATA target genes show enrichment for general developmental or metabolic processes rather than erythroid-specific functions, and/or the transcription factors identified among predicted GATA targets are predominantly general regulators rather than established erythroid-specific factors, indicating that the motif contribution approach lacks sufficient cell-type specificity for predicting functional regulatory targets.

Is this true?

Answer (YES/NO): NO